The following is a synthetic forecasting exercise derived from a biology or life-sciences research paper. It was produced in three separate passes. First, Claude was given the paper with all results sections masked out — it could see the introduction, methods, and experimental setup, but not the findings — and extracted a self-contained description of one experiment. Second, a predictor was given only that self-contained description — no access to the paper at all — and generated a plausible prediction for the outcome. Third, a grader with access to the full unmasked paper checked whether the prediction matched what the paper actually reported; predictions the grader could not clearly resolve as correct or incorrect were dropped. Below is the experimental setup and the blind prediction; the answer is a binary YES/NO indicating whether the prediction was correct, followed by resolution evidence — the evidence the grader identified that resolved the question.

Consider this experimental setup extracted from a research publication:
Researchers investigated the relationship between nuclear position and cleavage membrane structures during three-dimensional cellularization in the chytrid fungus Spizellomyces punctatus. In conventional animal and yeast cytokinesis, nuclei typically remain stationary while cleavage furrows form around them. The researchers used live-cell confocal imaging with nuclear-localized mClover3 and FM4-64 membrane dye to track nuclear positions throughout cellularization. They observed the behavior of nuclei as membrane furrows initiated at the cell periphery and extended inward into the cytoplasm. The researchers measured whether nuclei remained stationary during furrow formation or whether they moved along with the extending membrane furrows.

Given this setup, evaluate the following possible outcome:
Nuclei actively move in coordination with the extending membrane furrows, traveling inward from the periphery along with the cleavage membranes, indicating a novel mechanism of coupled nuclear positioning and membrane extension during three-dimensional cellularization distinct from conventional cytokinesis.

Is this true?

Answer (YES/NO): YES